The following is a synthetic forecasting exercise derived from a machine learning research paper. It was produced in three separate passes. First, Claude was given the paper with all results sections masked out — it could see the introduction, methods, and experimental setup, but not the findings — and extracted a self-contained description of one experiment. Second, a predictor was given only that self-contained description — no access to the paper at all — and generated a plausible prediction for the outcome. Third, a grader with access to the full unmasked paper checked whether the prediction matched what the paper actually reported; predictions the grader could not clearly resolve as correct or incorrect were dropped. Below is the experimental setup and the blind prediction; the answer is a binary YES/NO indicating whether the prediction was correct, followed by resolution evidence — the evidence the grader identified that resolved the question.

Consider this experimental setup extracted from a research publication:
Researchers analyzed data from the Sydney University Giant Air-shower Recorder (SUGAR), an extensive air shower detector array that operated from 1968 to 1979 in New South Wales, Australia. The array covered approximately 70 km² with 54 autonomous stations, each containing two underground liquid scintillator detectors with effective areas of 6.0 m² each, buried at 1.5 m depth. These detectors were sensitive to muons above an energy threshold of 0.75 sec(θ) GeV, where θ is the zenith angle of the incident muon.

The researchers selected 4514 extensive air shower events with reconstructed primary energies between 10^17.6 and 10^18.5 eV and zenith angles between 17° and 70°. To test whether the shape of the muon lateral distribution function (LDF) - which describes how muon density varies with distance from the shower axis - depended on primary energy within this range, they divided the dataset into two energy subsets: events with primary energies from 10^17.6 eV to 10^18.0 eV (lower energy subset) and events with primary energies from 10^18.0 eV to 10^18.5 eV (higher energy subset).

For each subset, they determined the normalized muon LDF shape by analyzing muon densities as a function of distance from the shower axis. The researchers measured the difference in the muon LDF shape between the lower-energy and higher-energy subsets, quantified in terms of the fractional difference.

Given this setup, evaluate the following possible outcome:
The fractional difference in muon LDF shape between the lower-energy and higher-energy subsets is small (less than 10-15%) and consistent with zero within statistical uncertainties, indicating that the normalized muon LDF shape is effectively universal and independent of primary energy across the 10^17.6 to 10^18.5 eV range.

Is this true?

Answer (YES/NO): YES